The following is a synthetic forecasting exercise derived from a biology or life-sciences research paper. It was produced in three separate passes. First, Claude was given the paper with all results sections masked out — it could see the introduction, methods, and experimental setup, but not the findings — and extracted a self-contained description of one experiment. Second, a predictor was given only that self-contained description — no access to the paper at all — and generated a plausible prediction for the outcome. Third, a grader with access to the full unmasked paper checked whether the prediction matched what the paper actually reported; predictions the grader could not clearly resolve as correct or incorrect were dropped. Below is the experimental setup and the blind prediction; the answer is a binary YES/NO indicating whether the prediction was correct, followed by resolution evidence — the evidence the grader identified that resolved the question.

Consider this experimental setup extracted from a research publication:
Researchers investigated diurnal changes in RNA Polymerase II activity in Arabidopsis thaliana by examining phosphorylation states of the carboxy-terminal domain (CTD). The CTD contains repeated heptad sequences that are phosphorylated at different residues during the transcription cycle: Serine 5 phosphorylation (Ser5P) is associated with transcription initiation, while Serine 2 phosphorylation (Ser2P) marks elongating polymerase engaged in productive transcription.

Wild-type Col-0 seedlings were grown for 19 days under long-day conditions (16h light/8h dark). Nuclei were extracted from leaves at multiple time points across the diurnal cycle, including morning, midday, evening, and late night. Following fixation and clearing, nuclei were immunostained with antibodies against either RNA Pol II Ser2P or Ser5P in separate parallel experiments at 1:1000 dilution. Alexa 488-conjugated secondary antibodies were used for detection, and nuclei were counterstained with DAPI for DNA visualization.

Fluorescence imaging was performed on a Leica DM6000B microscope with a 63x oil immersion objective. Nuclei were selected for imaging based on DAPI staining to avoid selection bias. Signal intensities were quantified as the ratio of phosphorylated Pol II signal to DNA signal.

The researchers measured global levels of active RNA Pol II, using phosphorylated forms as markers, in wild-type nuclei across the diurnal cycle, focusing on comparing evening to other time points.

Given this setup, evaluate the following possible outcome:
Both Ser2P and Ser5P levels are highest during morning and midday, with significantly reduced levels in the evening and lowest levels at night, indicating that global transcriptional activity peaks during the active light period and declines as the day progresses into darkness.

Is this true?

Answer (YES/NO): NO